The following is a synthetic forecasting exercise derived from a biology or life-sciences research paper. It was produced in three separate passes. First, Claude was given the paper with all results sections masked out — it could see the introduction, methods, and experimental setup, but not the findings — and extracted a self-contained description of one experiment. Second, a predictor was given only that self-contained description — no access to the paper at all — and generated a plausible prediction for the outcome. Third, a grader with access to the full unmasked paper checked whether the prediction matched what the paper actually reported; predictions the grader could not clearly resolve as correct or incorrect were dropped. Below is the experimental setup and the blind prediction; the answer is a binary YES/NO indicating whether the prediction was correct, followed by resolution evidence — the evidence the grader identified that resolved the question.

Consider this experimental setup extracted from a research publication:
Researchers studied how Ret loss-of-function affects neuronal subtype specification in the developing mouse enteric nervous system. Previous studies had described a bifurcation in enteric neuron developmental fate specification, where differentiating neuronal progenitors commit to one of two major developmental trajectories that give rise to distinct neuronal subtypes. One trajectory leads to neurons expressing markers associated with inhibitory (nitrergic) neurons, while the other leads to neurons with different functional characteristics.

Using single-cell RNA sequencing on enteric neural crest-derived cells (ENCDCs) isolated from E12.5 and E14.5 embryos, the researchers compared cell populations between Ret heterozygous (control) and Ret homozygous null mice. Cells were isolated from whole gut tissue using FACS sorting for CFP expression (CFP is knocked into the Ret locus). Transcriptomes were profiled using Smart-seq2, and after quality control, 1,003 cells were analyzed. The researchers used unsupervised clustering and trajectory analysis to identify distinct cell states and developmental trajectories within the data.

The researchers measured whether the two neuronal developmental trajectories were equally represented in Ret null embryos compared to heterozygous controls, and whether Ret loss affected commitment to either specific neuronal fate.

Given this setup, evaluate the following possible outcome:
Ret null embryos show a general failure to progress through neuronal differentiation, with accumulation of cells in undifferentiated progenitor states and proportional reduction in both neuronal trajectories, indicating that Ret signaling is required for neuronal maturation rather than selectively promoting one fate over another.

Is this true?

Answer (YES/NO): NO